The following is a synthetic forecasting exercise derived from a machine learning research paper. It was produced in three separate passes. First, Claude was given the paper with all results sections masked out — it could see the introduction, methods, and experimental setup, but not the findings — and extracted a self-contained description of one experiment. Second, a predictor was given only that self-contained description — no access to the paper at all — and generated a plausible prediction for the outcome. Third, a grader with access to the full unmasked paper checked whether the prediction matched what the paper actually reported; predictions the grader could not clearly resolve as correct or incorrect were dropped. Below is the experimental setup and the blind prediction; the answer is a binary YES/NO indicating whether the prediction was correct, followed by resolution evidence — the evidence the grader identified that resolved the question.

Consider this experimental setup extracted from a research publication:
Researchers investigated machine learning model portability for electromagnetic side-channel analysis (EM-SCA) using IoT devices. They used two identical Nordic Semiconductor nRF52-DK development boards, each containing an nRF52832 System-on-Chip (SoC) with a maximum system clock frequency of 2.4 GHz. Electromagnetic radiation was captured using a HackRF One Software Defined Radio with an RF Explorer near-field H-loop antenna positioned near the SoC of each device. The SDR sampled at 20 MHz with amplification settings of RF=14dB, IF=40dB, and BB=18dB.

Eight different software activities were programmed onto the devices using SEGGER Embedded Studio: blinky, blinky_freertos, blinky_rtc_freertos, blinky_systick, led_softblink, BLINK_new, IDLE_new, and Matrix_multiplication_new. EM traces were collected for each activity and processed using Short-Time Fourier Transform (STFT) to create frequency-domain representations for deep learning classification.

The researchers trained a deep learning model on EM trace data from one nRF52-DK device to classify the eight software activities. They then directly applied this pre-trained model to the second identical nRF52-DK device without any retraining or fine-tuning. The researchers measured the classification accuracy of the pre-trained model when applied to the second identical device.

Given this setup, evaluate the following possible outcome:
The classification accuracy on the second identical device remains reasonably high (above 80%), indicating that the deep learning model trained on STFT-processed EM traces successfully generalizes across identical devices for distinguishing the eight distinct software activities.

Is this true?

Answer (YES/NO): NO